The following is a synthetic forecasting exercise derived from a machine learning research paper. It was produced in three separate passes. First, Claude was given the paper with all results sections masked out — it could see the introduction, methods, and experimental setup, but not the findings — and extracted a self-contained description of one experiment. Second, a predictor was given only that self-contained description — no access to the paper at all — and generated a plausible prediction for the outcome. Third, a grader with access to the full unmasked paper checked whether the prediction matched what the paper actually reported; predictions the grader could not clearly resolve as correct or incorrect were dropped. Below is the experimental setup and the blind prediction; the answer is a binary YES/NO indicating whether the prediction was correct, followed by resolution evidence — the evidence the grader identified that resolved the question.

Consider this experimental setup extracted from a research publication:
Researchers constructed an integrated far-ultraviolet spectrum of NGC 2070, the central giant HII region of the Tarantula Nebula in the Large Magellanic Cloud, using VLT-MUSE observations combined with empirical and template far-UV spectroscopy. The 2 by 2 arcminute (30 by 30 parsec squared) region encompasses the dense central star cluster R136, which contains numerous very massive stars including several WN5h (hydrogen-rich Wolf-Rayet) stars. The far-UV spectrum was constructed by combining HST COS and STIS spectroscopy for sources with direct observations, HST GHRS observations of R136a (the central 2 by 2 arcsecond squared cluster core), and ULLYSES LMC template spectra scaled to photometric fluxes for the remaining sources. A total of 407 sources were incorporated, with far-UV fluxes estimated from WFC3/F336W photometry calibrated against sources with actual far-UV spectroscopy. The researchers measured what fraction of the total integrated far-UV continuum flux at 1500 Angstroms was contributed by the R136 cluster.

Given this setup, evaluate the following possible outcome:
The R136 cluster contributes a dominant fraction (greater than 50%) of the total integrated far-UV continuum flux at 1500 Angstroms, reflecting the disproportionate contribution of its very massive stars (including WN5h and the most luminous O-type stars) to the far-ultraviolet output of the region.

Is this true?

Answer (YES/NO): NO